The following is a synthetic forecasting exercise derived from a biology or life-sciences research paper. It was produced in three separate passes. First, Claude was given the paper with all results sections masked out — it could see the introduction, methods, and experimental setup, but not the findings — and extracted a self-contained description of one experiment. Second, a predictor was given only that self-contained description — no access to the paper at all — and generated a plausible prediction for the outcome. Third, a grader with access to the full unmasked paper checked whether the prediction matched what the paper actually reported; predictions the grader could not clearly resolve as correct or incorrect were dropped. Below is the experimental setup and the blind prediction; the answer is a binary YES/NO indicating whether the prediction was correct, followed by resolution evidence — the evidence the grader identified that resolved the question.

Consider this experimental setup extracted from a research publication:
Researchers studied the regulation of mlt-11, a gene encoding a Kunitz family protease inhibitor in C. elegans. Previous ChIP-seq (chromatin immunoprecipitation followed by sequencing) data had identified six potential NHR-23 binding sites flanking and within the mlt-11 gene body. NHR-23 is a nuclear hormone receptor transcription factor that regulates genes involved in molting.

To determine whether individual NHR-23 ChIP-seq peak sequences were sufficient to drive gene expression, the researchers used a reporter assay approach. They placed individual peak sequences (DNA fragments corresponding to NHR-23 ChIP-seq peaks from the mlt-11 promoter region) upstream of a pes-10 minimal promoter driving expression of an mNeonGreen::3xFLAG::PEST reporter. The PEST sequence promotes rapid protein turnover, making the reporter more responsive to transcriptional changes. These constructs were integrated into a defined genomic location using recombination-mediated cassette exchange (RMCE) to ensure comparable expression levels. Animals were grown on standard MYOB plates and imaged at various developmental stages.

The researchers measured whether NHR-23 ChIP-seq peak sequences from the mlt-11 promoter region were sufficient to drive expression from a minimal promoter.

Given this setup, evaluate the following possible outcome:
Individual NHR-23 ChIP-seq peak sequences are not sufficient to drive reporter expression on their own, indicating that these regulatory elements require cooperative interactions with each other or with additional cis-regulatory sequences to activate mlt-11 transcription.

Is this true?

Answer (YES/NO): NO